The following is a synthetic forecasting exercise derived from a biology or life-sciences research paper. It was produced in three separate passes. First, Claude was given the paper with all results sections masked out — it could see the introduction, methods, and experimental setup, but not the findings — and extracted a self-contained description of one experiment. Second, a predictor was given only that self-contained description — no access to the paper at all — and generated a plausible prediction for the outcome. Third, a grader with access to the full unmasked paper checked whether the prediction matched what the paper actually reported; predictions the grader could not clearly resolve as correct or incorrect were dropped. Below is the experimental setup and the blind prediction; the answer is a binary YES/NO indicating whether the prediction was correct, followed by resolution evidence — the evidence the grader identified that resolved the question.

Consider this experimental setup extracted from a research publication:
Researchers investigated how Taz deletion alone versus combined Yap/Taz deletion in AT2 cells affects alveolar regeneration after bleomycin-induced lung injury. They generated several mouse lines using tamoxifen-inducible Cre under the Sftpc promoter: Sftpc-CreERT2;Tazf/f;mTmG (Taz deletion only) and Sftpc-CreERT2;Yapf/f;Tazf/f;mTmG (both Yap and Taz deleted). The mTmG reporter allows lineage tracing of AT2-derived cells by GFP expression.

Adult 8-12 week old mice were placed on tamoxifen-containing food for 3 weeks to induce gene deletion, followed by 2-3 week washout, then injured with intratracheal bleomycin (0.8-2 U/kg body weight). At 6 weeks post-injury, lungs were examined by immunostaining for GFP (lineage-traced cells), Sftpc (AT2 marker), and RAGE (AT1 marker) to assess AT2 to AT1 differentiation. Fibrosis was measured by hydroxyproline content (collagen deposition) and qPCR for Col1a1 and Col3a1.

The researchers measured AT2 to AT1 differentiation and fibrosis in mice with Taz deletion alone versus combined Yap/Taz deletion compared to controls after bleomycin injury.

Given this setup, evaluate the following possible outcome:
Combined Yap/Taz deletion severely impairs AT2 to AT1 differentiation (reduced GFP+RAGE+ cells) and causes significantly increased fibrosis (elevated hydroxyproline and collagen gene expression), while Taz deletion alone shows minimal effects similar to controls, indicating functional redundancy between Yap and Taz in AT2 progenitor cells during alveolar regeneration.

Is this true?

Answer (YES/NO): NO